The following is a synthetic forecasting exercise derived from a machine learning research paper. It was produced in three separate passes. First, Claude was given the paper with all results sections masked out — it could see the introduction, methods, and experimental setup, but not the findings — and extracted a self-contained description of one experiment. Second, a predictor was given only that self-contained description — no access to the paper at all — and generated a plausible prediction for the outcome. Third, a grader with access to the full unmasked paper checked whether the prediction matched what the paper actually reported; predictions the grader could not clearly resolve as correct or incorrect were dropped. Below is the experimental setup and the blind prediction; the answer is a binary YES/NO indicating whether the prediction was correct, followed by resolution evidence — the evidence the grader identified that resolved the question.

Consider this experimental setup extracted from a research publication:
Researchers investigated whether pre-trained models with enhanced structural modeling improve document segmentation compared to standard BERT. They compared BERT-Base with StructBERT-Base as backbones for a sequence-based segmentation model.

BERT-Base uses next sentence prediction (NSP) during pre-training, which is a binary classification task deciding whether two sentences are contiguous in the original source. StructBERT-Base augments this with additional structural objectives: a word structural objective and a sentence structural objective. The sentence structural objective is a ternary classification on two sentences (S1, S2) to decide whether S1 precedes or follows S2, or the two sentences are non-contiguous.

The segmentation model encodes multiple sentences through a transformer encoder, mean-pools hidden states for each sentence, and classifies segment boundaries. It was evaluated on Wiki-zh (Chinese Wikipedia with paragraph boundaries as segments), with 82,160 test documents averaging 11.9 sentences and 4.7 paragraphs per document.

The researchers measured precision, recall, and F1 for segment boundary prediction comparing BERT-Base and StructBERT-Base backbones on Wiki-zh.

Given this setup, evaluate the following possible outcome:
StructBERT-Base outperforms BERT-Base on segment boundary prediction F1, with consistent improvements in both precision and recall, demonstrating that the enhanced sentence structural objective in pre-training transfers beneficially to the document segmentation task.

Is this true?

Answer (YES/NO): YES